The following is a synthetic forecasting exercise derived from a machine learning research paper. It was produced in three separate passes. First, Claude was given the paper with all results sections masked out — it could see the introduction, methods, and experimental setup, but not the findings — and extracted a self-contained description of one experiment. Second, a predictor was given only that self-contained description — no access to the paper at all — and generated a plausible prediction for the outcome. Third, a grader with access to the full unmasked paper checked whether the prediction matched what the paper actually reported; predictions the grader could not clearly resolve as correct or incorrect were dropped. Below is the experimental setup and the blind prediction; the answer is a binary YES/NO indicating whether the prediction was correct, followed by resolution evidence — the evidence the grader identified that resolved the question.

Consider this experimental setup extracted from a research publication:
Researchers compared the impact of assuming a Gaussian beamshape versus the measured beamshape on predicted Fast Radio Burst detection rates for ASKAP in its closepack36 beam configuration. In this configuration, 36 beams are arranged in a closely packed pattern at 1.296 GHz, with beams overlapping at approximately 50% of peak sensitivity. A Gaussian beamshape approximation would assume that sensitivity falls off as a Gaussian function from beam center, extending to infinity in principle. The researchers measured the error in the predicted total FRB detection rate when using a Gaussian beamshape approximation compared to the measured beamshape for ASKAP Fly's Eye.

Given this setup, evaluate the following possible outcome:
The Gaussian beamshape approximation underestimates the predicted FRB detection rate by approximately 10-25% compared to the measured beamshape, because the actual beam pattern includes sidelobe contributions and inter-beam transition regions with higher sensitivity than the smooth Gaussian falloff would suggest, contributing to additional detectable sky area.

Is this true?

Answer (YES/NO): NO